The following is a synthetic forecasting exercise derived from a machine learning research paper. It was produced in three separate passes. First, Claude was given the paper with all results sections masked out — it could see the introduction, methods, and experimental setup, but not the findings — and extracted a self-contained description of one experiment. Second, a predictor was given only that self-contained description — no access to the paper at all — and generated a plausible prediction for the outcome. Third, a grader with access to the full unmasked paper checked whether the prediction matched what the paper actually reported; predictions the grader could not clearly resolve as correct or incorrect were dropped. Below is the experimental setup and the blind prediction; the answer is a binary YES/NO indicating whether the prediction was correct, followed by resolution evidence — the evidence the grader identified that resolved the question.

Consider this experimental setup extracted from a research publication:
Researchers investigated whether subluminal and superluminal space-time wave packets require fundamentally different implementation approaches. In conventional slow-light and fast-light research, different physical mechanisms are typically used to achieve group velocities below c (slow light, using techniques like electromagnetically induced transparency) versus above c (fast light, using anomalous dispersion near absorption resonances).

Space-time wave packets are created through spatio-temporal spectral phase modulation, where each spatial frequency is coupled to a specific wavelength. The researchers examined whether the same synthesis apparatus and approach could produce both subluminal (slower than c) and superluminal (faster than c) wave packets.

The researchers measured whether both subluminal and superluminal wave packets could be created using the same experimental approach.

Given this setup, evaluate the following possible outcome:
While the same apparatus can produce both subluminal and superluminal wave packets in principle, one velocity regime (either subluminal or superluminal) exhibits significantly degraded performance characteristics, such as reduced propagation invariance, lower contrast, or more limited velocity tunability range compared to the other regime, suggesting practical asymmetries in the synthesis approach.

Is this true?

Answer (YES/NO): NO